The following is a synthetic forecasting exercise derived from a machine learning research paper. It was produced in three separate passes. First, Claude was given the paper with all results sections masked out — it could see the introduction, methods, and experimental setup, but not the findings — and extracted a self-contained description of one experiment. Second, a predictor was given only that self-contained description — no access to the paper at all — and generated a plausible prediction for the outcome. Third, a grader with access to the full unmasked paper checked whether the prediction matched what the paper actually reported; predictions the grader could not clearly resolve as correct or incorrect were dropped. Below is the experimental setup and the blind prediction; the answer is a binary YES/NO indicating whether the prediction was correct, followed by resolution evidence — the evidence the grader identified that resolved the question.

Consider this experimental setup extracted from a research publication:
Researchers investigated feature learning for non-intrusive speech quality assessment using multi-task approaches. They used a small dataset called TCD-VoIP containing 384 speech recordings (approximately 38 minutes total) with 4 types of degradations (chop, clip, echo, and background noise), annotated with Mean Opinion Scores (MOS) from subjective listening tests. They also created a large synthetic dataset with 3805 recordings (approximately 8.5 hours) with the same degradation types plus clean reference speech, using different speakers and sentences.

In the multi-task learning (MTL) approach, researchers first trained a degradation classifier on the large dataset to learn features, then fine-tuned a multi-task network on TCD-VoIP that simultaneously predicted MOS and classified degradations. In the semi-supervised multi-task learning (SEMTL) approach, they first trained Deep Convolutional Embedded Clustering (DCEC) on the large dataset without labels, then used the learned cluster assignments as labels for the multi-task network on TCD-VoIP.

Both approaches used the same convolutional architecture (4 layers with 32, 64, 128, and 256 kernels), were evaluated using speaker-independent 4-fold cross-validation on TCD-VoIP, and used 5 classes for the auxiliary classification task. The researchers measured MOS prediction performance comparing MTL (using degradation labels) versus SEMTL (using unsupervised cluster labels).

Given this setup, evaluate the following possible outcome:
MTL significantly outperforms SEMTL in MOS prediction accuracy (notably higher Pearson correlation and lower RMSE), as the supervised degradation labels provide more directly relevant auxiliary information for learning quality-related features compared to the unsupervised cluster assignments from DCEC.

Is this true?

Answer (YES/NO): NO